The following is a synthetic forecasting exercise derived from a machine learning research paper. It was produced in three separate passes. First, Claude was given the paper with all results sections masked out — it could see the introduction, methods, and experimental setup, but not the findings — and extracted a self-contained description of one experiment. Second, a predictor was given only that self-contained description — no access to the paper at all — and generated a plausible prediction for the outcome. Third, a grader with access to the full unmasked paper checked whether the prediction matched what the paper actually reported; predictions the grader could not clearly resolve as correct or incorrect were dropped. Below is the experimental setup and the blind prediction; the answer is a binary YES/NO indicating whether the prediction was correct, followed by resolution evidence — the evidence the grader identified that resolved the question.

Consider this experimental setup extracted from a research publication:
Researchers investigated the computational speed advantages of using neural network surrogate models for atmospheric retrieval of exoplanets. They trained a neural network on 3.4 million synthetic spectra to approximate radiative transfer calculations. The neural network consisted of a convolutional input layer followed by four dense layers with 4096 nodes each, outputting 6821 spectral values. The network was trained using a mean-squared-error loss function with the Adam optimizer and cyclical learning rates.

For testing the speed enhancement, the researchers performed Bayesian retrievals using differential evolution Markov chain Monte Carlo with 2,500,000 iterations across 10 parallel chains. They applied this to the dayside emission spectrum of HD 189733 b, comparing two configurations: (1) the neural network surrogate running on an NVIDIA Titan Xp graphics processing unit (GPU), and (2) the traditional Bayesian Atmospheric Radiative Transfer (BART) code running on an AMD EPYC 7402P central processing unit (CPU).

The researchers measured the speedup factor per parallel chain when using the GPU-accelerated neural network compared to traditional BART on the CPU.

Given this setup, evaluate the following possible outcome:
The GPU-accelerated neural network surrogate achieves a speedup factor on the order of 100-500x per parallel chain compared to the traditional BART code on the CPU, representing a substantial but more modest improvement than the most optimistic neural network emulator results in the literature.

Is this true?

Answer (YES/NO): NO